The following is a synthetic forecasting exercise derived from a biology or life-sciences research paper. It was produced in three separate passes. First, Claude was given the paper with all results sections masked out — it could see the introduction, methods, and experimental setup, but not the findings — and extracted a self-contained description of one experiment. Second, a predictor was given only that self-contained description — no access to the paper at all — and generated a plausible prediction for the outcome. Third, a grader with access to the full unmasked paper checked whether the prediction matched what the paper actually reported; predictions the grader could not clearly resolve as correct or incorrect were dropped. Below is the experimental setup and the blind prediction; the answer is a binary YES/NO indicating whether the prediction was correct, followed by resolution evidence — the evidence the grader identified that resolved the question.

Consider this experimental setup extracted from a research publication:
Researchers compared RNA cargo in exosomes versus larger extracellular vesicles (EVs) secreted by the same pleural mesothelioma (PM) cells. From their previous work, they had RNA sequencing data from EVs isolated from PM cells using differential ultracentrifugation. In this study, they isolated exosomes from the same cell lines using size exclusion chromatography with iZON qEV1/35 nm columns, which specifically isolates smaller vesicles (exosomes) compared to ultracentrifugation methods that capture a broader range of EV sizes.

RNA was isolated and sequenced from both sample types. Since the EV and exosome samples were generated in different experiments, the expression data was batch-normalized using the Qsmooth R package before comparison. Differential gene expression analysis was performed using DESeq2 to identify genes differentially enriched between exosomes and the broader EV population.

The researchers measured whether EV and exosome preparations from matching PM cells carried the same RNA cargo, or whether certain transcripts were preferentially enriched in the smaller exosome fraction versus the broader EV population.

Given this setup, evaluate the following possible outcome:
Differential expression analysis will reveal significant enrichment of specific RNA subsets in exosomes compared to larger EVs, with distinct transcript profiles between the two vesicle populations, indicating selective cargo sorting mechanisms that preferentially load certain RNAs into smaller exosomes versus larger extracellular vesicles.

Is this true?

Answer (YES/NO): YES